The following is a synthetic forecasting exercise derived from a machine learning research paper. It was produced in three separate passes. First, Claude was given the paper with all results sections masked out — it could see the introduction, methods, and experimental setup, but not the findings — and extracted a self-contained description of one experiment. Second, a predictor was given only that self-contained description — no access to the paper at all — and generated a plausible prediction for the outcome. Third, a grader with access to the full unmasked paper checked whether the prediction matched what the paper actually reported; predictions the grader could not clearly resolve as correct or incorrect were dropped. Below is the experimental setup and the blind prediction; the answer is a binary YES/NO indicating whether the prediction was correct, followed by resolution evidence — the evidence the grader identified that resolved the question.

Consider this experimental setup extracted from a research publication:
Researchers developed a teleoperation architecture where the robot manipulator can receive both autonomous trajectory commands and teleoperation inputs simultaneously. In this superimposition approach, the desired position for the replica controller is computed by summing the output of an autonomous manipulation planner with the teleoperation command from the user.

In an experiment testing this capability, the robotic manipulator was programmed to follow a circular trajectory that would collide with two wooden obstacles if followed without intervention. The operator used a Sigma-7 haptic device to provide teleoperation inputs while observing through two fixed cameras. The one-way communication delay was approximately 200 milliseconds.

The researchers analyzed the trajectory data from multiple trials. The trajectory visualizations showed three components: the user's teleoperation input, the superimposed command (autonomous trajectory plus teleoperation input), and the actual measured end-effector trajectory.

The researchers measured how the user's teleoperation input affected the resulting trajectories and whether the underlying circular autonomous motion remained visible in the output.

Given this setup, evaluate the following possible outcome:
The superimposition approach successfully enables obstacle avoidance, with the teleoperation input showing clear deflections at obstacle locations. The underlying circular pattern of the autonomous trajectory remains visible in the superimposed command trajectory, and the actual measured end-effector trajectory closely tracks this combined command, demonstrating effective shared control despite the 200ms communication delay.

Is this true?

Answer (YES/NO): YES